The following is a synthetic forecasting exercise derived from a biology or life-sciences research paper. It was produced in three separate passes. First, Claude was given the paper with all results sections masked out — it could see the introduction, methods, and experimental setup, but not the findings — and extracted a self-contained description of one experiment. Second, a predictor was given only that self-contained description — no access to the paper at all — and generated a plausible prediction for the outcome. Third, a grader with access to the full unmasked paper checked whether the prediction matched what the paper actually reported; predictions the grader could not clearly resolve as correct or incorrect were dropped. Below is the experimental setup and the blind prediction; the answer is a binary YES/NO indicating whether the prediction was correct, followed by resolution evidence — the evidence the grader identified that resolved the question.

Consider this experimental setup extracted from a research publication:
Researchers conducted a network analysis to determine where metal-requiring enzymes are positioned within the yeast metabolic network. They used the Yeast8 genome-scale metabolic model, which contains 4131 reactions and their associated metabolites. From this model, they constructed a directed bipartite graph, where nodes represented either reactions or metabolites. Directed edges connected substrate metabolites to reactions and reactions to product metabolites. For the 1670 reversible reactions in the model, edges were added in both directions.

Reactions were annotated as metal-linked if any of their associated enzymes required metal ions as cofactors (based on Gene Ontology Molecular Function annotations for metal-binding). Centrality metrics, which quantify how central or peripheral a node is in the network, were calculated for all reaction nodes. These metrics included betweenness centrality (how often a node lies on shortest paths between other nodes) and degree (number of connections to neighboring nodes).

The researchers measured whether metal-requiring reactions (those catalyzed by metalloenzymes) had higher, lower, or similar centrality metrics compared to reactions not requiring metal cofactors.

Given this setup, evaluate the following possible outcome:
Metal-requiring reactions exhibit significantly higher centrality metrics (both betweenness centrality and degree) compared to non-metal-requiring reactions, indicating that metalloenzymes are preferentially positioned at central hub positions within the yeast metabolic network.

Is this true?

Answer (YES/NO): YES